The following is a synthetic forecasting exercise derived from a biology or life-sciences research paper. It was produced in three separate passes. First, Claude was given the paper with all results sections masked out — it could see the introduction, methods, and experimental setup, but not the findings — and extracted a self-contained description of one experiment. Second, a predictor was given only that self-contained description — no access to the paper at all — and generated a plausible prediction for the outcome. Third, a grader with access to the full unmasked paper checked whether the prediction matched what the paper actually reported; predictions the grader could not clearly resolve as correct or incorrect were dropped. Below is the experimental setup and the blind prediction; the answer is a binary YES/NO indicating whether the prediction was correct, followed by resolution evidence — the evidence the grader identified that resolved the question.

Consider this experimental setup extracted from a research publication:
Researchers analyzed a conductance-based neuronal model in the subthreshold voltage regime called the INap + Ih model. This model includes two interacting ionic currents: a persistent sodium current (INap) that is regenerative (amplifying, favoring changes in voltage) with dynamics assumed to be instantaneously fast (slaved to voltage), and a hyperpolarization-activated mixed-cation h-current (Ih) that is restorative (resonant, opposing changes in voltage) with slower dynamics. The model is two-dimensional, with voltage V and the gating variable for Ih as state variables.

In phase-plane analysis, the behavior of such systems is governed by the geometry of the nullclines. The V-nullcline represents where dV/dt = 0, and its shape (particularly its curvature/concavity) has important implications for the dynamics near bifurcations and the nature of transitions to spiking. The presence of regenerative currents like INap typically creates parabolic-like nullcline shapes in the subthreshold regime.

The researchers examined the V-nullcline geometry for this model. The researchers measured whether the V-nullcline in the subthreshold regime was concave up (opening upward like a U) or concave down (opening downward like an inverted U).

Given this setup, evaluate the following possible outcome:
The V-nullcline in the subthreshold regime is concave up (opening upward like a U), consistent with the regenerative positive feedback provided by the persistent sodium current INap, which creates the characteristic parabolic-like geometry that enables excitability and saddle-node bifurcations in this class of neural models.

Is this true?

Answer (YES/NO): NO